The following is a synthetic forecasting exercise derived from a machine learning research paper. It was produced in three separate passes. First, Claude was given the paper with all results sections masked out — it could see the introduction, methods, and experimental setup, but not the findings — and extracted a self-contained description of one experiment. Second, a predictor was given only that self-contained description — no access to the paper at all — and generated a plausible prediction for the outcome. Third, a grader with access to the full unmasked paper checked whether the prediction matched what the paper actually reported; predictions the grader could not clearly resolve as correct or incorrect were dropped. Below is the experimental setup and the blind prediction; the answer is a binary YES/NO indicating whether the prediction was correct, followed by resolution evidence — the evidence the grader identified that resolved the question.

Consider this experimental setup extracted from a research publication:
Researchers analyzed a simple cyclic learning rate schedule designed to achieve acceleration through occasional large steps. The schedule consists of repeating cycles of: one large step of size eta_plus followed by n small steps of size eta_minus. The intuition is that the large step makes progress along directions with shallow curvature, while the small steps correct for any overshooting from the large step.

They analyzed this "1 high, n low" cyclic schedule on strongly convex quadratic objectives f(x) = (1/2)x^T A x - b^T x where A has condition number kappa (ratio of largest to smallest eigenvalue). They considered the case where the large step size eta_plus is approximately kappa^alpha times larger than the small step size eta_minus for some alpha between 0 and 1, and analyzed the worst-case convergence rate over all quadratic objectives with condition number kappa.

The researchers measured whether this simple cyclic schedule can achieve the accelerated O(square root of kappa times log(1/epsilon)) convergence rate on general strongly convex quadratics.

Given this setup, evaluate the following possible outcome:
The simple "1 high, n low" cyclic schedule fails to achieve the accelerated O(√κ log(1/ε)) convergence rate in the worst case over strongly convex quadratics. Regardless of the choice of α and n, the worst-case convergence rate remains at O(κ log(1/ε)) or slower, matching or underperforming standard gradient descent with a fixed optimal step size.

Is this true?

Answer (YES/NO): YES